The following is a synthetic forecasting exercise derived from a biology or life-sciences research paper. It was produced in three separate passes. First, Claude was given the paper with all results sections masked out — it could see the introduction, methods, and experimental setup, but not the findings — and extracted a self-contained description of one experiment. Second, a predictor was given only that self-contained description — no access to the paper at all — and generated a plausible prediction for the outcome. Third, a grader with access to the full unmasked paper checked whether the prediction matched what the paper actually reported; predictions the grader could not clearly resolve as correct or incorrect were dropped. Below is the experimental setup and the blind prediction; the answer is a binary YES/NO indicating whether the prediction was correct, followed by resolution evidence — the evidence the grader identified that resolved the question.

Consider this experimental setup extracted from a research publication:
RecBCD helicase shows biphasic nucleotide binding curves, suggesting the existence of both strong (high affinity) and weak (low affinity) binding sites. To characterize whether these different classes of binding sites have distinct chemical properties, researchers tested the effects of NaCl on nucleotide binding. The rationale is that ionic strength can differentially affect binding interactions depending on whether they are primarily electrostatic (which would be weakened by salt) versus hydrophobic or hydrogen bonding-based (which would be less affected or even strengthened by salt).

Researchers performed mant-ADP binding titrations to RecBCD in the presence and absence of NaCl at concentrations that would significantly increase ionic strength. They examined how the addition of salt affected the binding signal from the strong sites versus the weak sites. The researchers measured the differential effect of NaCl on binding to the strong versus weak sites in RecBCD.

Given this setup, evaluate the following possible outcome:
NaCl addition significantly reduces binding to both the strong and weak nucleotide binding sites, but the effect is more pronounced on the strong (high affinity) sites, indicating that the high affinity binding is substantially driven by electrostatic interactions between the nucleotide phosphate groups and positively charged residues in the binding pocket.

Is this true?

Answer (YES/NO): NO